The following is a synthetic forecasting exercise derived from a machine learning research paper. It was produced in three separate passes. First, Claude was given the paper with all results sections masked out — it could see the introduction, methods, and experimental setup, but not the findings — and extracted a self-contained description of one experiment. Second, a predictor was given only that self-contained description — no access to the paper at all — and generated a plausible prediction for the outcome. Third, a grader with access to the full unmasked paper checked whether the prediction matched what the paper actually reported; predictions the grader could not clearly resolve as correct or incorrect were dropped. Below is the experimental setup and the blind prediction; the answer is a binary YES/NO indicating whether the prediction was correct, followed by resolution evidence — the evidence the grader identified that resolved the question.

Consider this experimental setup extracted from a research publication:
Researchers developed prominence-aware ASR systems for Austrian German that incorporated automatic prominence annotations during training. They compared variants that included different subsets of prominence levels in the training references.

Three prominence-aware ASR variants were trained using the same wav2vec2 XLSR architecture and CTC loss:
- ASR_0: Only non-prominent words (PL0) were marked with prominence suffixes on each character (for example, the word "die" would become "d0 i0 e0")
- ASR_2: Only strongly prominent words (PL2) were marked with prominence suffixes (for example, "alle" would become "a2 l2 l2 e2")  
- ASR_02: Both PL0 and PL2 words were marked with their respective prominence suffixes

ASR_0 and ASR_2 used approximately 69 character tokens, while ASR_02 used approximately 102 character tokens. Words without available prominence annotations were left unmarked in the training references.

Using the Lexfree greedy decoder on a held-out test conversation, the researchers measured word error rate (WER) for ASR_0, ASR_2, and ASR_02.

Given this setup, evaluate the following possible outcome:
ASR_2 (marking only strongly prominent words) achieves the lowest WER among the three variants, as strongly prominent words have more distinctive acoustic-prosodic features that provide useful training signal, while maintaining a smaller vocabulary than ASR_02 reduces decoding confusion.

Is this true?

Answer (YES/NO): NO